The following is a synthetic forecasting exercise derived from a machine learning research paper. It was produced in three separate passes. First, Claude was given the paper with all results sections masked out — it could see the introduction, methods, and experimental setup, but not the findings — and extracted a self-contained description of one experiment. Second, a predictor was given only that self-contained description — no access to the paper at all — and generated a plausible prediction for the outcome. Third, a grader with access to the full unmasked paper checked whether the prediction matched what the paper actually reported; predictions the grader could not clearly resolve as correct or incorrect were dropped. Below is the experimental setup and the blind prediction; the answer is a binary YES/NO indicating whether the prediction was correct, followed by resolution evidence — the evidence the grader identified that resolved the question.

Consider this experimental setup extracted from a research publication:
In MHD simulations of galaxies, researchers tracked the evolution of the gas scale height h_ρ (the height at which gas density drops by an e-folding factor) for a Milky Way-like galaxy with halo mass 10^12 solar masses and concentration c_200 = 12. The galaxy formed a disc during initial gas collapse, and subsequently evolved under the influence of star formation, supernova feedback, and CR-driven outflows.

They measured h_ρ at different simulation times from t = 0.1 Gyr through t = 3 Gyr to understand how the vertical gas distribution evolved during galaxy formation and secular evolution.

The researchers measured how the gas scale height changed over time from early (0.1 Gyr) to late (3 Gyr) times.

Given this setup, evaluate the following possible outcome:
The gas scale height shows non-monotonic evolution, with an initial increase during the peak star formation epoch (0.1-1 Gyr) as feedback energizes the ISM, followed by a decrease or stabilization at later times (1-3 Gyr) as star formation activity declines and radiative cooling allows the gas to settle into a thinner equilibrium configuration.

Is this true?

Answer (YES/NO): NO